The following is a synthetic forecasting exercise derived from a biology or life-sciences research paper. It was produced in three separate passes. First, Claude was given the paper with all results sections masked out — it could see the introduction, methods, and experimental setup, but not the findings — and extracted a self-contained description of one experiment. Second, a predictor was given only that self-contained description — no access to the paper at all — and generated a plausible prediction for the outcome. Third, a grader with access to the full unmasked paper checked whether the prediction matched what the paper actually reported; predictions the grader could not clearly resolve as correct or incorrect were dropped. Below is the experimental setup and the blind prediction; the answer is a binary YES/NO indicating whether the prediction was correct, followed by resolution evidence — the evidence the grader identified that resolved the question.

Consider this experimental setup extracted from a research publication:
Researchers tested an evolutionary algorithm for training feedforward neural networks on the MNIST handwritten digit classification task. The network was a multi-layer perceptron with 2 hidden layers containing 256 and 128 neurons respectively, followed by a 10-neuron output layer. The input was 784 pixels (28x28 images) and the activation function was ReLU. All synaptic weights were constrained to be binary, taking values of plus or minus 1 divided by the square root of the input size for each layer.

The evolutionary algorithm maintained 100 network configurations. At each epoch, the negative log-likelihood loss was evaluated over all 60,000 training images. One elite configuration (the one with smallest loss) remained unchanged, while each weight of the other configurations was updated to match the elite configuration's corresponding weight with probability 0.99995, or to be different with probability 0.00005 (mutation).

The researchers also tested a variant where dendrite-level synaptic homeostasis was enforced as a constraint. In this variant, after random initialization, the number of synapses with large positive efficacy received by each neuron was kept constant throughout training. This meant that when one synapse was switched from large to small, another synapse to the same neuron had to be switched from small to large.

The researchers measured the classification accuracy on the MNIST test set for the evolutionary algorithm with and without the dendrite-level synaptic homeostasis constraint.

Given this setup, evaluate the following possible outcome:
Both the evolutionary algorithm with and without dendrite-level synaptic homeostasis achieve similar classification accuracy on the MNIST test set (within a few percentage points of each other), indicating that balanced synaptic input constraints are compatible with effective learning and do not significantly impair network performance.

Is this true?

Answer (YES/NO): YES